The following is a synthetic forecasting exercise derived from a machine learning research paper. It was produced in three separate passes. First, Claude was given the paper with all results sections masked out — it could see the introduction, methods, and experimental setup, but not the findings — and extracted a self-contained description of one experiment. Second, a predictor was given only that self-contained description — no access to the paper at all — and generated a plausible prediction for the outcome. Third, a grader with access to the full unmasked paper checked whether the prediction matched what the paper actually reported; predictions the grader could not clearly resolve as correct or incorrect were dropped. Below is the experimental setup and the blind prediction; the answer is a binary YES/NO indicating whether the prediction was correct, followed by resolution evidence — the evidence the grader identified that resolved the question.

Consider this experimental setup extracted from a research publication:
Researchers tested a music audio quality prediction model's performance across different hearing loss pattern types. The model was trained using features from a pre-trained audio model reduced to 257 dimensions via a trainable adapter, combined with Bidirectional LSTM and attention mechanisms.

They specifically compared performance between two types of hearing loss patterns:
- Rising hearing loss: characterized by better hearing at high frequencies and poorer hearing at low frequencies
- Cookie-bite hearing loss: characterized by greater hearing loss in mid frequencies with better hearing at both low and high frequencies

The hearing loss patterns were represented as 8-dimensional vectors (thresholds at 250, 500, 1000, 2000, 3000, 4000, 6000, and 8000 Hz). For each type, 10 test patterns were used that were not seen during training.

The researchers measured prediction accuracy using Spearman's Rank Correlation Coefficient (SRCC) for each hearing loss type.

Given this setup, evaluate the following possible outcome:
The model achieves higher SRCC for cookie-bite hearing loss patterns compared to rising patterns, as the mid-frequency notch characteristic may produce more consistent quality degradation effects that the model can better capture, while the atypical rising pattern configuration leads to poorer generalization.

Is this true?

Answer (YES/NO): NO